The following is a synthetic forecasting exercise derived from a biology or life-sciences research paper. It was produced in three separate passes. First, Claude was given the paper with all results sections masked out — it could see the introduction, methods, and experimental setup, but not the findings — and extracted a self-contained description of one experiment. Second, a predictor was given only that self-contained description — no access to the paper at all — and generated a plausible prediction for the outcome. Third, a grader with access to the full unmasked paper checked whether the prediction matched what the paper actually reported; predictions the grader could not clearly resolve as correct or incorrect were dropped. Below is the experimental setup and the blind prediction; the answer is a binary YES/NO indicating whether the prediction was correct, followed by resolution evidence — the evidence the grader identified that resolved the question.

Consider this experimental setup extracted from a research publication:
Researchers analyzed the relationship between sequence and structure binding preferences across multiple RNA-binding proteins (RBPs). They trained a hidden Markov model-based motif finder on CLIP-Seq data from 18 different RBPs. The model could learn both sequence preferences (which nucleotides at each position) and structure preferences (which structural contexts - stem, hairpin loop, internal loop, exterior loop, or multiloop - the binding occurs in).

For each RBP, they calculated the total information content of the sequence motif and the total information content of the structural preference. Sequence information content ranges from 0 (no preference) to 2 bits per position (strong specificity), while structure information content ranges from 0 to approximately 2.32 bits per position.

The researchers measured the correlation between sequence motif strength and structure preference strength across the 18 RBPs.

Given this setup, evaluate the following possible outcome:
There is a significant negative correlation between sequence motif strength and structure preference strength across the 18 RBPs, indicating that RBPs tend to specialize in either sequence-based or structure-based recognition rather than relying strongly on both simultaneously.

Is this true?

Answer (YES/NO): YES